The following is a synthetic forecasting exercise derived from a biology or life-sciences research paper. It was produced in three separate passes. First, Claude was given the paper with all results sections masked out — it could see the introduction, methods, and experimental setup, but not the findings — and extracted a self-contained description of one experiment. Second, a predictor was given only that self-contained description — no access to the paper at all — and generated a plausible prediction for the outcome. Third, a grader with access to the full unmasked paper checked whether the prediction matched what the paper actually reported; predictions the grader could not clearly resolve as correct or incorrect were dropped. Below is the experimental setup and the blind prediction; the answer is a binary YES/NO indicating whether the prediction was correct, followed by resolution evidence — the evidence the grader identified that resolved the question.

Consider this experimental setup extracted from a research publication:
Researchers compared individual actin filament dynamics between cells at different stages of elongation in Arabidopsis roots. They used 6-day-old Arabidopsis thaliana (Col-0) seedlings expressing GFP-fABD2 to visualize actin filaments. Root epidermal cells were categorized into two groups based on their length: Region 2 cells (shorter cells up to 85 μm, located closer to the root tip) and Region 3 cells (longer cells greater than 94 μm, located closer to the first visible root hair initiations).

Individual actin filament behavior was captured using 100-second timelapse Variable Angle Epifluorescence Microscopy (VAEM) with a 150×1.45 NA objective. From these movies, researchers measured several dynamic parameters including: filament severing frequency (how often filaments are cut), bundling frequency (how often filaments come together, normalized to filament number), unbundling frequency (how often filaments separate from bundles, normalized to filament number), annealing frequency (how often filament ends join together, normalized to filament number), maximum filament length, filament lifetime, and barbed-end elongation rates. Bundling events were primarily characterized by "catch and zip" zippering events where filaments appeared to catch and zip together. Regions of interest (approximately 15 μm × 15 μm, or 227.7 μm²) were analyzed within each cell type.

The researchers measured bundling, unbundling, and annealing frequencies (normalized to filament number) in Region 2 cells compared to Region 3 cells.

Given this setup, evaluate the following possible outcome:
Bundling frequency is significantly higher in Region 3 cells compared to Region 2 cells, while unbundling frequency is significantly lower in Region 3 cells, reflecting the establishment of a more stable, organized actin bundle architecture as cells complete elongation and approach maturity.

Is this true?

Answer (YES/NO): NO